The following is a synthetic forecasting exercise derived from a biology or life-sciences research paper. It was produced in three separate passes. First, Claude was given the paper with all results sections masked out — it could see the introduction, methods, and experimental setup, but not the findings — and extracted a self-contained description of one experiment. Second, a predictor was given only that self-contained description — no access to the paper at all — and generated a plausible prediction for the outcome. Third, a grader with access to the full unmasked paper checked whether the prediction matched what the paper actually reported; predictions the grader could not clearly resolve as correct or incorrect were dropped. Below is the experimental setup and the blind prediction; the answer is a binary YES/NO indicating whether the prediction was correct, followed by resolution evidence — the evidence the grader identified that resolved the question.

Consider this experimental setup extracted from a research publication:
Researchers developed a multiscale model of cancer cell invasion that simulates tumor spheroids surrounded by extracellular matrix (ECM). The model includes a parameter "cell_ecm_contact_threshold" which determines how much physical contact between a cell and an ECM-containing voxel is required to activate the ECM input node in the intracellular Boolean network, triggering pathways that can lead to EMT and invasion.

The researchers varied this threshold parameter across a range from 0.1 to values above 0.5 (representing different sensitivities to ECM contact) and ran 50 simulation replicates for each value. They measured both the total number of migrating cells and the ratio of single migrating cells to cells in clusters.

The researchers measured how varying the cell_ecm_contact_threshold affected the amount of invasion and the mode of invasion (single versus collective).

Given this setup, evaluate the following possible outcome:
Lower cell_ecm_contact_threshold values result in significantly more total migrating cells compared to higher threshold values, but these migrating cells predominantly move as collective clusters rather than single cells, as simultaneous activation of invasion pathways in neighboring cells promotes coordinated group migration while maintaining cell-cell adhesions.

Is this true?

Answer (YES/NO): NO